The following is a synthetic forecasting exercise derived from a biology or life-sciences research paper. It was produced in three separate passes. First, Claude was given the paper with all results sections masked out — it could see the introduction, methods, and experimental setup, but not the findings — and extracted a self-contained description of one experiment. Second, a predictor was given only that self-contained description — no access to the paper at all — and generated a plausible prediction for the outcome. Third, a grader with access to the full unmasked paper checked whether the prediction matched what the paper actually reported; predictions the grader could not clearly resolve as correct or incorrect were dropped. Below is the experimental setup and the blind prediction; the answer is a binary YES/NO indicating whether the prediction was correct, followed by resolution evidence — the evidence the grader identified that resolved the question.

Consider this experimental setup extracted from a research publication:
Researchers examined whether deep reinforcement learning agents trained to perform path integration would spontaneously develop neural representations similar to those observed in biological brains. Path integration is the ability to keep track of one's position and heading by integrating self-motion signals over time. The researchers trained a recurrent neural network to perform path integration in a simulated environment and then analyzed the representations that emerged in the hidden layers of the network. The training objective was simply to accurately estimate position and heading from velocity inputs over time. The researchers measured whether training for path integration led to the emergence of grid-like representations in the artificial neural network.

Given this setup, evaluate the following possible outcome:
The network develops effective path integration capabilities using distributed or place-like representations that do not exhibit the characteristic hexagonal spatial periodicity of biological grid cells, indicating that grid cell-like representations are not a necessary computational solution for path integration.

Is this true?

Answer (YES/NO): NO